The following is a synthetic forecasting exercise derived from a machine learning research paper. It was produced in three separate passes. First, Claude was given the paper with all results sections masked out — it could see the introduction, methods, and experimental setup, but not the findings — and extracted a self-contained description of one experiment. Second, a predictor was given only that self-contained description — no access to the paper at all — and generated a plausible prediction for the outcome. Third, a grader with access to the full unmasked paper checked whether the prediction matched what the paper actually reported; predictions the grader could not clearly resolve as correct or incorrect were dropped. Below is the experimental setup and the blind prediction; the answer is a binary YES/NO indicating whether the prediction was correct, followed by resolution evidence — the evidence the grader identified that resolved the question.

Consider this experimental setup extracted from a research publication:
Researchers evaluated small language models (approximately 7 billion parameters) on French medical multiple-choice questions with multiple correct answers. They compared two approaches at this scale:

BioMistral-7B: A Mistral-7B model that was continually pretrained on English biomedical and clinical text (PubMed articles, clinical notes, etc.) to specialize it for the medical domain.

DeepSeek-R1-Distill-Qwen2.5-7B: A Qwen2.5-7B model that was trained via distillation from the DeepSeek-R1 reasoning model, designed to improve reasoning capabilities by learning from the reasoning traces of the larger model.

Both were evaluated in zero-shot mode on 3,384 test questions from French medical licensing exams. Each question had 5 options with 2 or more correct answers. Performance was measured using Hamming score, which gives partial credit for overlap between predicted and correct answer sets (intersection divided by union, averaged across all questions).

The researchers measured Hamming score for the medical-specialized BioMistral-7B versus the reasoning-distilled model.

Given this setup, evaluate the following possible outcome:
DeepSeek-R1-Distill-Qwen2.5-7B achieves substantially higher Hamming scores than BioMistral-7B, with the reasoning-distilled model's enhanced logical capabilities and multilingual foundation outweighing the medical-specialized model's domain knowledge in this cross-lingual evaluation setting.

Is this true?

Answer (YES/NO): YES